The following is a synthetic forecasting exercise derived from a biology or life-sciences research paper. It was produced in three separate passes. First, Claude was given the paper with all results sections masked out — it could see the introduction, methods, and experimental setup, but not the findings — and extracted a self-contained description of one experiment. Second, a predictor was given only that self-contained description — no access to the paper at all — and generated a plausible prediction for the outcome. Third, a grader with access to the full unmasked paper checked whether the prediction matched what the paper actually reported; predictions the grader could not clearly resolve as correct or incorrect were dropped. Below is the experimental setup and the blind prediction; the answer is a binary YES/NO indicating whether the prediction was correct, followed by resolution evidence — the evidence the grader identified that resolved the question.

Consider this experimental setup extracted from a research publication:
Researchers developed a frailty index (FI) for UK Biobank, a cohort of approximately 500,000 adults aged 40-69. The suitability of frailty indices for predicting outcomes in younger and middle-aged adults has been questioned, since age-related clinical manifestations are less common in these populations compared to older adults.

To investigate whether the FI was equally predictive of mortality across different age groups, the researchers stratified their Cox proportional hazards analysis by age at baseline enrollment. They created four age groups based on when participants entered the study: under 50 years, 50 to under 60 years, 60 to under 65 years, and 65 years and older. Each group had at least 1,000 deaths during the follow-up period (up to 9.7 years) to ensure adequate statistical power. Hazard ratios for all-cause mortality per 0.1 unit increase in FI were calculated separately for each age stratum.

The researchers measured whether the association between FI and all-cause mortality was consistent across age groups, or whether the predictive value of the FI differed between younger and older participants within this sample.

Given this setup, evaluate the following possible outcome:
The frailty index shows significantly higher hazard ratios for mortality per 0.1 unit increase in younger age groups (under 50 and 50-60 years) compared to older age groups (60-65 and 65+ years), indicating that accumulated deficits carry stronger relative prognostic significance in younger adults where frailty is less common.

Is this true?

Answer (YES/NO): YES